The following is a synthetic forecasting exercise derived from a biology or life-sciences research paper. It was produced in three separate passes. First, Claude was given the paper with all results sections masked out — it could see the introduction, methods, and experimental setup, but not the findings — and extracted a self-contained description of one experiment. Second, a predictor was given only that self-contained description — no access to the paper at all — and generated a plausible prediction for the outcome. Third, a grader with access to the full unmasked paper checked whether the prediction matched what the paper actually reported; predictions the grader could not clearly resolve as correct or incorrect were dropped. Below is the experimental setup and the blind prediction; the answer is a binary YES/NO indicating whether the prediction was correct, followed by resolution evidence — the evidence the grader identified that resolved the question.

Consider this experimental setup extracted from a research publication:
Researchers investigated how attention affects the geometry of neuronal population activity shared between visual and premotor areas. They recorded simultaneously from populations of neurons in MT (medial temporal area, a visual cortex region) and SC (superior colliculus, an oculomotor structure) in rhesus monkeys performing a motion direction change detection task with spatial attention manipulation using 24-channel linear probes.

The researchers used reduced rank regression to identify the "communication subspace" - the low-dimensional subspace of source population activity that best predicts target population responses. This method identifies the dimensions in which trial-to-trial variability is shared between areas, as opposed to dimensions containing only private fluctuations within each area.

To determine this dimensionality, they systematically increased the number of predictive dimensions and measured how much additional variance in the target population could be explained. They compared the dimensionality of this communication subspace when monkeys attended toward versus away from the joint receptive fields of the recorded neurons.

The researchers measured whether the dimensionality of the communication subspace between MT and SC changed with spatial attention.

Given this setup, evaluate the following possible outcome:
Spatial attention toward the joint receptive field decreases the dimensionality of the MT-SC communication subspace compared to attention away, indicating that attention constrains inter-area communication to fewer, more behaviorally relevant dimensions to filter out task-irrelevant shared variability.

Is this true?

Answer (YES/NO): NO